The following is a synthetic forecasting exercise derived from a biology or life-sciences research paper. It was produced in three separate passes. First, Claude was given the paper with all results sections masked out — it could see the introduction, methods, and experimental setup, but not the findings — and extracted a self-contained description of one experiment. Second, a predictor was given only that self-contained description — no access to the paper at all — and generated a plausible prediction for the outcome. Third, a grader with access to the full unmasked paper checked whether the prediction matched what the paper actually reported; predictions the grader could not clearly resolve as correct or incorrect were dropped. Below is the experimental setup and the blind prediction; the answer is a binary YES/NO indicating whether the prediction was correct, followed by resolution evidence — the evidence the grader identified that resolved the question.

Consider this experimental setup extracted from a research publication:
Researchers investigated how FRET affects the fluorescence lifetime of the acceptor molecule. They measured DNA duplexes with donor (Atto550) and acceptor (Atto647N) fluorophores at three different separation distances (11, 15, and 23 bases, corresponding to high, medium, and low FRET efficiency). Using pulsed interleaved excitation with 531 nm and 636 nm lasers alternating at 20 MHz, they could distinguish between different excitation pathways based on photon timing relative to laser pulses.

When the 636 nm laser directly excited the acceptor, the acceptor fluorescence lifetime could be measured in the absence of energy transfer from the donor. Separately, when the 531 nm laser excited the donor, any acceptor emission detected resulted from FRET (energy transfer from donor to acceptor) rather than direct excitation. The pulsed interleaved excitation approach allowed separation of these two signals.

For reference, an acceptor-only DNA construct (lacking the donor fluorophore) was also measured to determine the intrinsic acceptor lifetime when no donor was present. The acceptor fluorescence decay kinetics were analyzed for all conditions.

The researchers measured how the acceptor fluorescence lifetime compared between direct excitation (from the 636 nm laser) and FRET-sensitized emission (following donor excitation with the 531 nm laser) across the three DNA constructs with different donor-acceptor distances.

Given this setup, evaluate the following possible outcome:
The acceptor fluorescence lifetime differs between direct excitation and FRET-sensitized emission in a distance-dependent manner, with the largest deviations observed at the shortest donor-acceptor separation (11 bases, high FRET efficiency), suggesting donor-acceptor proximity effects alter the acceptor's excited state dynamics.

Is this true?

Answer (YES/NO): NO